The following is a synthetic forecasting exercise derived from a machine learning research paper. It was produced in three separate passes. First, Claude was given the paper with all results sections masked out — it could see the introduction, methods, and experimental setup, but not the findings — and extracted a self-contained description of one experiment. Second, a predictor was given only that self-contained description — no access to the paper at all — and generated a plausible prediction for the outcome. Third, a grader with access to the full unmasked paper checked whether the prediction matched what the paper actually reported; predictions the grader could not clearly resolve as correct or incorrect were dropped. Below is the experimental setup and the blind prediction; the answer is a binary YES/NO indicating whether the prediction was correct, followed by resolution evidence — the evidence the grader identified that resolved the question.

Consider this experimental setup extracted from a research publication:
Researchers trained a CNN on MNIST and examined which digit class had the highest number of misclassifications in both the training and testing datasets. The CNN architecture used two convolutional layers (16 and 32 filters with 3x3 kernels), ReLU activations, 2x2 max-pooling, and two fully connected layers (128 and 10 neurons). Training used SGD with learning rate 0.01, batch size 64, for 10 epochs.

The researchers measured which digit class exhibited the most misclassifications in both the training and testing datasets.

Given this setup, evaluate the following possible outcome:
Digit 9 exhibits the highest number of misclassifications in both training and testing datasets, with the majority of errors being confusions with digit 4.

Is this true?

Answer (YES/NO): NO